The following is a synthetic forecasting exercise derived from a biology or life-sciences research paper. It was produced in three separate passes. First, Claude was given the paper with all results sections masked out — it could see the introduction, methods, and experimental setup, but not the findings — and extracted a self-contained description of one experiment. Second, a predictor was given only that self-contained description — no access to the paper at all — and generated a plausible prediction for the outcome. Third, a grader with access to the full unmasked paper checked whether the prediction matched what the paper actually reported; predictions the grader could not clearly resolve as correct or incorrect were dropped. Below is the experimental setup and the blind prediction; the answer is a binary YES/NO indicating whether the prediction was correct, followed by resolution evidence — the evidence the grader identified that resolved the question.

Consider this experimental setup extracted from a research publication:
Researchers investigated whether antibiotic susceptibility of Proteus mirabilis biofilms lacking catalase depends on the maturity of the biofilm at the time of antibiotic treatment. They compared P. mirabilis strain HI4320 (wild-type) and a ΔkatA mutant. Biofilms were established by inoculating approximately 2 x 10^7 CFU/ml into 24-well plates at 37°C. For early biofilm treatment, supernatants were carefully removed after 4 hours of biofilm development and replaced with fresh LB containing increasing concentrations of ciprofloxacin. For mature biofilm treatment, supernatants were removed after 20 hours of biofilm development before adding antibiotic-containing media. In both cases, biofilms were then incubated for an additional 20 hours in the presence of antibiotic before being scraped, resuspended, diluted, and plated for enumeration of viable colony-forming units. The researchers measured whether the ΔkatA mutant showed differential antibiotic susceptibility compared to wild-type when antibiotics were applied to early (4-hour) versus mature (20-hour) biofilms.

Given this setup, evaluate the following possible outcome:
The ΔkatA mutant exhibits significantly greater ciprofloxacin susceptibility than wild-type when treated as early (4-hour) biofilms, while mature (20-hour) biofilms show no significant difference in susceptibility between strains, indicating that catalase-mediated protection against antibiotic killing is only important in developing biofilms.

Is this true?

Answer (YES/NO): NO